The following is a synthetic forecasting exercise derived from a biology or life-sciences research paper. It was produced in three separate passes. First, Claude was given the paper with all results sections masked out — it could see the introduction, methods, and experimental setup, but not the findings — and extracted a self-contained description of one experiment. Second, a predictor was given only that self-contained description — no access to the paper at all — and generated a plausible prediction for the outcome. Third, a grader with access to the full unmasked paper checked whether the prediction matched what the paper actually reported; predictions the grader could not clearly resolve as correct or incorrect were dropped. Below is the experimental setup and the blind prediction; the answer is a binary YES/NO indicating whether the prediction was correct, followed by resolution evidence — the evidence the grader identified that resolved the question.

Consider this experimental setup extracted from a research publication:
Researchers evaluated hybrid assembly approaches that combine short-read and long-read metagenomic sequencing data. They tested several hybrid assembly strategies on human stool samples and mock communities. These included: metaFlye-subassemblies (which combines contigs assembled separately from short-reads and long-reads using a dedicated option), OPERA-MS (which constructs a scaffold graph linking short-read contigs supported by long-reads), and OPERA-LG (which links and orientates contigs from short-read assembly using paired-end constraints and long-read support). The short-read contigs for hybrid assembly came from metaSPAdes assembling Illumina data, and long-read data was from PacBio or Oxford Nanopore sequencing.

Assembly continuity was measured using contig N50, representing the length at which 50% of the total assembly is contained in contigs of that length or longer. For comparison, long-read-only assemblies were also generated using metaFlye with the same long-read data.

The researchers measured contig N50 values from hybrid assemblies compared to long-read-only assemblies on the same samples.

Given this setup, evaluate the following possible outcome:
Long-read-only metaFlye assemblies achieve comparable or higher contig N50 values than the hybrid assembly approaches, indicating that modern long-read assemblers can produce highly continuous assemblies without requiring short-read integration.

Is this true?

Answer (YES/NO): YES